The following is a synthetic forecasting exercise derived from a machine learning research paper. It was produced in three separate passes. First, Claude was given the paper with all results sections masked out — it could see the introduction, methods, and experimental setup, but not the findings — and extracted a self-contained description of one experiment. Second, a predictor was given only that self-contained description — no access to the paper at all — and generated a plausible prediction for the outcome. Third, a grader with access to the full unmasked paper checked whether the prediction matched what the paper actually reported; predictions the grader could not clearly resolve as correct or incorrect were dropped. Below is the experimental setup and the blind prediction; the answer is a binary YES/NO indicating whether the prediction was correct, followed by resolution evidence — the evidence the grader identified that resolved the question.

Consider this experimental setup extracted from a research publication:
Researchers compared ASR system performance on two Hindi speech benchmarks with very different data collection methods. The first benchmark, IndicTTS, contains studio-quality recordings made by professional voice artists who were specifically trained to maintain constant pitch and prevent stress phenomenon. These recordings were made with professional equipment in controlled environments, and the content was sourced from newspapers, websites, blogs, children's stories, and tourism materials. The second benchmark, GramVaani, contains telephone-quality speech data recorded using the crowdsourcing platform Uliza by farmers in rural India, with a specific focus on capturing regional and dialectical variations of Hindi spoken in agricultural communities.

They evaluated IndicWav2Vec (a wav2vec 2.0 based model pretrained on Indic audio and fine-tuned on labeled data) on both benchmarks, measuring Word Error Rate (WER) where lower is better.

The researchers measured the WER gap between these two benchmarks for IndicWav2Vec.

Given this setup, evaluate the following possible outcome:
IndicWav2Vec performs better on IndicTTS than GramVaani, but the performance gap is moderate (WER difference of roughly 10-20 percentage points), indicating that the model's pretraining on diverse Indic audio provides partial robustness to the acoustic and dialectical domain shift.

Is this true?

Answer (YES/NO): NO